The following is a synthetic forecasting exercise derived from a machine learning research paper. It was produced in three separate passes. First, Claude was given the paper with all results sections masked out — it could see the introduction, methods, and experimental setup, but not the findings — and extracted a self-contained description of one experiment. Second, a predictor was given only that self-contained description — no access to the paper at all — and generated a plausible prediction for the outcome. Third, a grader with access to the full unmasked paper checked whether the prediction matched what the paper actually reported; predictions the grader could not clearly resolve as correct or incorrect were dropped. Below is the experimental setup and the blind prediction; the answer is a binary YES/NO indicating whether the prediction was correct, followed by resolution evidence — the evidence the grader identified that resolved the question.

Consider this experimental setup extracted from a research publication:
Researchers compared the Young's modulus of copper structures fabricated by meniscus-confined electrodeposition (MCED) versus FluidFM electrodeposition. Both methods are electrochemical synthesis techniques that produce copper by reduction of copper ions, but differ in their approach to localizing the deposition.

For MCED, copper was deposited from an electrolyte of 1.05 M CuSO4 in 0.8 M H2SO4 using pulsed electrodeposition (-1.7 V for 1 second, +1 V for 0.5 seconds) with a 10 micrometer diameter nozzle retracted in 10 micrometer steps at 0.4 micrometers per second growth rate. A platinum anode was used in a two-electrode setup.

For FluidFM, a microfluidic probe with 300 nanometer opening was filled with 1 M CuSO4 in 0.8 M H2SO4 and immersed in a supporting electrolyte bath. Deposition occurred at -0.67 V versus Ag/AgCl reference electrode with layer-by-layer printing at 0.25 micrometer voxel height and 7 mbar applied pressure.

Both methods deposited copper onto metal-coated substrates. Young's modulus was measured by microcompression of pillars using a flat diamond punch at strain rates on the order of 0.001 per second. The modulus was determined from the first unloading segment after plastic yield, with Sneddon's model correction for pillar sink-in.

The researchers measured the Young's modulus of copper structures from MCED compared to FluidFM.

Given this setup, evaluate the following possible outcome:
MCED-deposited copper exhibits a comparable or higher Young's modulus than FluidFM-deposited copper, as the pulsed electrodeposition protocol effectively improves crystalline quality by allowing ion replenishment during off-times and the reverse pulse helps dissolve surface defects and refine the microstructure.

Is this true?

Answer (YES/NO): NO